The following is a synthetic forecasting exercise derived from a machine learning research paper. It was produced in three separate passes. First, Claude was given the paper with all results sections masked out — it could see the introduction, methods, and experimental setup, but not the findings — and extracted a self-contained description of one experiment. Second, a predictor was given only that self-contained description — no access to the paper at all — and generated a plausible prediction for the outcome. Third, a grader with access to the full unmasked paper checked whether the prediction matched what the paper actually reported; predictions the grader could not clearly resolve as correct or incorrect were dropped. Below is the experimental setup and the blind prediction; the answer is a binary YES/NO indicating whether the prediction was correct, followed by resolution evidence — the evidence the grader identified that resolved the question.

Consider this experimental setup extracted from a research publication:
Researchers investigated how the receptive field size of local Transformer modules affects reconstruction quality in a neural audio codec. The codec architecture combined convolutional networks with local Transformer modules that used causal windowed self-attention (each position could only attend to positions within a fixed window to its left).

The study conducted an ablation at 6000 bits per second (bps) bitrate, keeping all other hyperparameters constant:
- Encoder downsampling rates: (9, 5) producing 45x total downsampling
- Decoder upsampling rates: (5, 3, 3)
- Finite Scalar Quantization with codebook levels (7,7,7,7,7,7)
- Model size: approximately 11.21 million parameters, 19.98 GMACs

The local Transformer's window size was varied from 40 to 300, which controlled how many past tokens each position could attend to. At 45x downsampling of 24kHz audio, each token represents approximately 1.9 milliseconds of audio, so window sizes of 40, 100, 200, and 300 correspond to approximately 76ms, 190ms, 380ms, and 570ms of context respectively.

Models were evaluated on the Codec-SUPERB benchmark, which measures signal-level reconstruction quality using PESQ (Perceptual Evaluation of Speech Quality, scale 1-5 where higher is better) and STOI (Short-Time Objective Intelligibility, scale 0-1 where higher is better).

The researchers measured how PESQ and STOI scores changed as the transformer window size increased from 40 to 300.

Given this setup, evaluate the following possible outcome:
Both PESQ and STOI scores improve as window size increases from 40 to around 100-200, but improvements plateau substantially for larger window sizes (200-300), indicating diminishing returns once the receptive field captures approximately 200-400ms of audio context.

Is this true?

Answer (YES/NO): NO